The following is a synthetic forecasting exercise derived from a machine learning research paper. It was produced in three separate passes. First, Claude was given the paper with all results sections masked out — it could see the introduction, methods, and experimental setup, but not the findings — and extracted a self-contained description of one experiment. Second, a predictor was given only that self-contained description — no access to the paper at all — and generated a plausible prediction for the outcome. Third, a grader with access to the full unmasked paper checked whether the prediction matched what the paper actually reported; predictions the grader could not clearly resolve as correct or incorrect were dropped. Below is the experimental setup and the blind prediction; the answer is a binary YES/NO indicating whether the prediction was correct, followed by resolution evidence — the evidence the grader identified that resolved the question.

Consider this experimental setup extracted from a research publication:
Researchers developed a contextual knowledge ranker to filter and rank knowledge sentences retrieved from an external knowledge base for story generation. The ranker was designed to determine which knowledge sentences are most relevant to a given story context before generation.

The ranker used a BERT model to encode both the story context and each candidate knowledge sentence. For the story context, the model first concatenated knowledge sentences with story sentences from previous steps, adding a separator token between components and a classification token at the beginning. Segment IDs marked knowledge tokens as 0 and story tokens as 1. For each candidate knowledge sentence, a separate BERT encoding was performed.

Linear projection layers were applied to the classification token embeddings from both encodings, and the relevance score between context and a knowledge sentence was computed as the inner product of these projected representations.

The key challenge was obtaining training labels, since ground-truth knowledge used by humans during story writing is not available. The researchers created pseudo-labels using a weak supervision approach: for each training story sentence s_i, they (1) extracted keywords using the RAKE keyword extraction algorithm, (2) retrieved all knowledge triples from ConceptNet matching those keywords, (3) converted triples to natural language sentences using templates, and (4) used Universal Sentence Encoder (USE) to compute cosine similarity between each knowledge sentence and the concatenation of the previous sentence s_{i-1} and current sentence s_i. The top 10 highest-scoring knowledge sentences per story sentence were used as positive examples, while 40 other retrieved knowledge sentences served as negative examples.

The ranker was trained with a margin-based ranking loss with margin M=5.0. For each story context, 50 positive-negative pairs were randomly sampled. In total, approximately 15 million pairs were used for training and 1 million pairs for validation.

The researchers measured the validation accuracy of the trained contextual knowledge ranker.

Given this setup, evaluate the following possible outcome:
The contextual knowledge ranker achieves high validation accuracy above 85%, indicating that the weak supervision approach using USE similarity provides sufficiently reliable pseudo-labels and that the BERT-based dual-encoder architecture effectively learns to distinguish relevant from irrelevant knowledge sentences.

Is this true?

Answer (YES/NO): YES